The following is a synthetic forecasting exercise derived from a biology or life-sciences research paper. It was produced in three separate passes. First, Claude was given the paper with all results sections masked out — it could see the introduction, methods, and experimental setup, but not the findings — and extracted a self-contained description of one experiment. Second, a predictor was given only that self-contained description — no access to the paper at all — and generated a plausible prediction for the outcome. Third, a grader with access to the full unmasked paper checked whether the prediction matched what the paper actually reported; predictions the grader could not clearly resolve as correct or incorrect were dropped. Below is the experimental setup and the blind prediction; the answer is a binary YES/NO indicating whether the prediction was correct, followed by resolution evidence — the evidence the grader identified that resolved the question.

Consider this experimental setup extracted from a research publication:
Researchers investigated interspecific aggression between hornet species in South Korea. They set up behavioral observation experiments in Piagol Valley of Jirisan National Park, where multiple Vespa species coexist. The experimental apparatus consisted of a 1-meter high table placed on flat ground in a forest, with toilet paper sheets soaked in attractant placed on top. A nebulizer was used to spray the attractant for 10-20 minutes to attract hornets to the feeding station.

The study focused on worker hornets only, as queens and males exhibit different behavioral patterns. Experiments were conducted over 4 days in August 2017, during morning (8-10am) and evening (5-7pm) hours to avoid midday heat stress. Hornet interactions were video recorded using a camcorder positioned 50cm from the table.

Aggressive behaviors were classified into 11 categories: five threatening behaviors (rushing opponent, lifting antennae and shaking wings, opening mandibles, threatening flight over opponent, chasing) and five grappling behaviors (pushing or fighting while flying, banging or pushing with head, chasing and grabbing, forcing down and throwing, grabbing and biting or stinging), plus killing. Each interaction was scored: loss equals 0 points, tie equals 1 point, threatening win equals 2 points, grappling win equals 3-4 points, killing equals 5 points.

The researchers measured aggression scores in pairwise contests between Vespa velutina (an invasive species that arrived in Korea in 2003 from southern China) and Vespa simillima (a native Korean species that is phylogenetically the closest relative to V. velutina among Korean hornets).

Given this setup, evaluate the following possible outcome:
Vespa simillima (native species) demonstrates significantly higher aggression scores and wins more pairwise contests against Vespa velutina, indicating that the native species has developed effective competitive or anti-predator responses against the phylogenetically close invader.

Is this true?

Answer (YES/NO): NO